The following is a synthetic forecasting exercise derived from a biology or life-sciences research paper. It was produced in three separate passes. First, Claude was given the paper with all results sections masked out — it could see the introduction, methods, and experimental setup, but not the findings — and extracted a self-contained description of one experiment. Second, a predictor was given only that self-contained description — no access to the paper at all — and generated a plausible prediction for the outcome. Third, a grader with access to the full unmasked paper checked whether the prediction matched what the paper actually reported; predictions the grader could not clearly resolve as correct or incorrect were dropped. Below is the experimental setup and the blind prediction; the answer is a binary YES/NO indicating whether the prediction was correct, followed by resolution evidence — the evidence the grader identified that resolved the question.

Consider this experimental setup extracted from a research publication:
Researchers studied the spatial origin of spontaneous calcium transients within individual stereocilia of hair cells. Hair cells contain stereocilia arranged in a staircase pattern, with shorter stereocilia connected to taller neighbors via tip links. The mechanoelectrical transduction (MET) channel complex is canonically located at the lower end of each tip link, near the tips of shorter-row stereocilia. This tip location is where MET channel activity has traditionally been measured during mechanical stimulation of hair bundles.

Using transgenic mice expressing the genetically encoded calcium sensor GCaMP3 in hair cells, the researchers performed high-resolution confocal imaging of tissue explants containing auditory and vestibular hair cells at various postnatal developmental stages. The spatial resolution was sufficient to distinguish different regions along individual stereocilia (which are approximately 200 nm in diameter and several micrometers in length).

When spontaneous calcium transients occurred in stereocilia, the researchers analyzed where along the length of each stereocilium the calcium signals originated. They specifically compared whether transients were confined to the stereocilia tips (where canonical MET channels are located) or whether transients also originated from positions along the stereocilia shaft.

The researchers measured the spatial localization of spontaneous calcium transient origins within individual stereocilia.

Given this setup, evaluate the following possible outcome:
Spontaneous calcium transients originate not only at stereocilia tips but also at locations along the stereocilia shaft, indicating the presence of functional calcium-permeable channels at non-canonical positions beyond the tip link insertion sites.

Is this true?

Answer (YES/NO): YES